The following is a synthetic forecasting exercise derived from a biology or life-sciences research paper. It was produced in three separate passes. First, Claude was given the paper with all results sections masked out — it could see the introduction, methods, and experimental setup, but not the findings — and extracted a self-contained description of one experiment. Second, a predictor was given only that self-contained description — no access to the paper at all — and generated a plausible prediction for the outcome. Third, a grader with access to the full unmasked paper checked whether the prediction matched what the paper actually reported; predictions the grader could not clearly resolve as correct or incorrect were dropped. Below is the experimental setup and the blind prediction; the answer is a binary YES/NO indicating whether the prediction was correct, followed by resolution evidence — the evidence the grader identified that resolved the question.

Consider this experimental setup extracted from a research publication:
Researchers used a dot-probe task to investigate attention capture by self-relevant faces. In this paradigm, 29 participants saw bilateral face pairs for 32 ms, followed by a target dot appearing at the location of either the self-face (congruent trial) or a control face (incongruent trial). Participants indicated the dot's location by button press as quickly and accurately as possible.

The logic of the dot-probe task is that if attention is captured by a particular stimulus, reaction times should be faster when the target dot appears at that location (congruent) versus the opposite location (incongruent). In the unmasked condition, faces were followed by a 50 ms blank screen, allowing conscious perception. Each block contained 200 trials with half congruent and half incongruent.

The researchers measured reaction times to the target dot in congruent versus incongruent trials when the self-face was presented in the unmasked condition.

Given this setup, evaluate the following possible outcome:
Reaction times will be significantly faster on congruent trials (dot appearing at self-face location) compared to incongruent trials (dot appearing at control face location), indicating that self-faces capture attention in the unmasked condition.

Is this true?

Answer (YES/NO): NO